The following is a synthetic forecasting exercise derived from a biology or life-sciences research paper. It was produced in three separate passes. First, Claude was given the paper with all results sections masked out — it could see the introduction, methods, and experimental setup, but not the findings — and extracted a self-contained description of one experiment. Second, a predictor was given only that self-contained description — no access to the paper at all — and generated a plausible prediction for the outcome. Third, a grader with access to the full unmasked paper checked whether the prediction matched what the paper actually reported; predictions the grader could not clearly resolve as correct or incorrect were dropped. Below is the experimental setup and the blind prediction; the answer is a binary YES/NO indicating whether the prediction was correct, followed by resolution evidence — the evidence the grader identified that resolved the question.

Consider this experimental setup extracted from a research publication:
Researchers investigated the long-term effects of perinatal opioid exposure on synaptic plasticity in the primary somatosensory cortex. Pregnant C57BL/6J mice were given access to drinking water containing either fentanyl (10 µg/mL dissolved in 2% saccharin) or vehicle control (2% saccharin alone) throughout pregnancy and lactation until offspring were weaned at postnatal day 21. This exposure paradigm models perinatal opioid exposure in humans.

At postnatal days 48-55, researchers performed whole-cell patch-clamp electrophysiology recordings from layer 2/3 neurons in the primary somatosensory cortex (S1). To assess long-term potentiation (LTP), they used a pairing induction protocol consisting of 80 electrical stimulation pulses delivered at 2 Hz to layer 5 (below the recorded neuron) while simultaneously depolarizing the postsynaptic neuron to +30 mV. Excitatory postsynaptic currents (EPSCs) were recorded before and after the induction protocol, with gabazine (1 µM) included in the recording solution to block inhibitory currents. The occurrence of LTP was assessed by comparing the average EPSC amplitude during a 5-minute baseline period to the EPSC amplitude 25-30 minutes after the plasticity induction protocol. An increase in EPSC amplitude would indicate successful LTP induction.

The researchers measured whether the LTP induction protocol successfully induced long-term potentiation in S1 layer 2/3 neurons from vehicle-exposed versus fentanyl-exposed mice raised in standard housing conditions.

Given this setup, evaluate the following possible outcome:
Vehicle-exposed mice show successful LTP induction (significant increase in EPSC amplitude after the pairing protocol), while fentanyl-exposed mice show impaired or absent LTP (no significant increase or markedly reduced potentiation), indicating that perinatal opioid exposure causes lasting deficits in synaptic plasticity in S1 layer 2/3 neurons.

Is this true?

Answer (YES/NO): YES